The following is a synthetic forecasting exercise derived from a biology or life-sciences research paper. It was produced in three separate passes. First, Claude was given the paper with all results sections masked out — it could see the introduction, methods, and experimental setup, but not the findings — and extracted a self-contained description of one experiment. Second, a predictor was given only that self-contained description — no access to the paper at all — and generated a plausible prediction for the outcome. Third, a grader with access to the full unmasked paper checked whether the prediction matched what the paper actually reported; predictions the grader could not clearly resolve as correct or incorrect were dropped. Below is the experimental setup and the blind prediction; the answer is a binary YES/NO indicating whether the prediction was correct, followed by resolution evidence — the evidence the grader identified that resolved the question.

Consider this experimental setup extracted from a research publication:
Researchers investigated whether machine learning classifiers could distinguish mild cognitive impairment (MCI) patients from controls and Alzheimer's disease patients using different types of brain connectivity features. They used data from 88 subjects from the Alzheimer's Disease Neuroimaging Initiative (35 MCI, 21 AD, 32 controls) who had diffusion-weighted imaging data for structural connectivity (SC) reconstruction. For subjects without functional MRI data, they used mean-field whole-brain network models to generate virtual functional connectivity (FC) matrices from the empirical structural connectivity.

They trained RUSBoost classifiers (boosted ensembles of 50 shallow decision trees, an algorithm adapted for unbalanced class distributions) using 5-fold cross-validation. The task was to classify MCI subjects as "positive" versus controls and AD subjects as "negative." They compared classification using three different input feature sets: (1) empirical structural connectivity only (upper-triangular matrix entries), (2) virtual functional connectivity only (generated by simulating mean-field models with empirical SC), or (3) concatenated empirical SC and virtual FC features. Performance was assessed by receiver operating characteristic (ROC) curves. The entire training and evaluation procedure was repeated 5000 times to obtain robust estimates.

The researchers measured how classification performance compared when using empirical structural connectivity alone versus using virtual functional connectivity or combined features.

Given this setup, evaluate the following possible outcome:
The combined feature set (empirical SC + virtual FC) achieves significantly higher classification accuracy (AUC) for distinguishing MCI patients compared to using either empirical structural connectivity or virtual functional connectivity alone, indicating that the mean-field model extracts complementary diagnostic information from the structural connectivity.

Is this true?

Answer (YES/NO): YES